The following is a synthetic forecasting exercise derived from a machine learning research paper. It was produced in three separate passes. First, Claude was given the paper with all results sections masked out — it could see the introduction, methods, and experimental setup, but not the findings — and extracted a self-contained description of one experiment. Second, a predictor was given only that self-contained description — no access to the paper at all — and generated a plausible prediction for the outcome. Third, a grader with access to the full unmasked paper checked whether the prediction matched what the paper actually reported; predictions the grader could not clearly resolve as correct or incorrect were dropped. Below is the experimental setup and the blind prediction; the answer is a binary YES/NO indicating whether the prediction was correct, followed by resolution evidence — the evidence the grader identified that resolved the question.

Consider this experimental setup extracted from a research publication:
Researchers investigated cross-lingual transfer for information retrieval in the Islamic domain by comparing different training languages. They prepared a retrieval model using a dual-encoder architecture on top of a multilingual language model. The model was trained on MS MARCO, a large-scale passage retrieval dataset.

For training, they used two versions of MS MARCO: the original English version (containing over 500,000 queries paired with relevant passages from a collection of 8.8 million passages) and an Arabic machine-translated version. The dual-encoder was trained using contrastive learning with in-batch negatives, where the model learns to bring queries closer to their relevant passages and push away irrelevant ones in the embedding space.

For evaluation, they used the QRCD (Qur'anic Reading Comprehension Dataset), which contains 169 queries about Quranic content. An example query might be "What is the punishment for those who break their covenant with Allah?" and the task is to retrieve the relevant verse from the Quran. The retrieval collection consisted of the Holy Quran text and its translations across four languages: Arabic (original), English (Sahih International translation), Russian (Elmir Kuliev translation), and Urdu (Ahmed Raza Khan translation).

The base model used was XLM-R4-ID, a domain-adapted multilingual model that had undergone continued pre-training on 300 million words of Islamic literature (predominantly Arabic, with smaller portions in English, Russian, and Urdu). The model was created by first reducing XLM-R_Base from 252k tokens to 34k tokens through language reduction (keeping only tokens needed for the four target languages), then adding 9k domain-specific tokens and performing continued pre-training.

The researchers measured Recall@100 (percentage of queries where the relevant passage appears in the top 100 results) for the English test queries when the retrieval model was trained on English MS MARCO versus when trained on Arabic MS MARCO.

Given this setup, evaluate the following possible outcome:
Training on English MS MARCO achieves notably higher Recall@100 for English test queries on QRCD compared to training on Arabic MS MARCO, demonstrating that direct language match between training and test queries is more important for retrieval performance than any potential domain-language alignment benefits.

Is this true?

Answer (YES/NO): NO